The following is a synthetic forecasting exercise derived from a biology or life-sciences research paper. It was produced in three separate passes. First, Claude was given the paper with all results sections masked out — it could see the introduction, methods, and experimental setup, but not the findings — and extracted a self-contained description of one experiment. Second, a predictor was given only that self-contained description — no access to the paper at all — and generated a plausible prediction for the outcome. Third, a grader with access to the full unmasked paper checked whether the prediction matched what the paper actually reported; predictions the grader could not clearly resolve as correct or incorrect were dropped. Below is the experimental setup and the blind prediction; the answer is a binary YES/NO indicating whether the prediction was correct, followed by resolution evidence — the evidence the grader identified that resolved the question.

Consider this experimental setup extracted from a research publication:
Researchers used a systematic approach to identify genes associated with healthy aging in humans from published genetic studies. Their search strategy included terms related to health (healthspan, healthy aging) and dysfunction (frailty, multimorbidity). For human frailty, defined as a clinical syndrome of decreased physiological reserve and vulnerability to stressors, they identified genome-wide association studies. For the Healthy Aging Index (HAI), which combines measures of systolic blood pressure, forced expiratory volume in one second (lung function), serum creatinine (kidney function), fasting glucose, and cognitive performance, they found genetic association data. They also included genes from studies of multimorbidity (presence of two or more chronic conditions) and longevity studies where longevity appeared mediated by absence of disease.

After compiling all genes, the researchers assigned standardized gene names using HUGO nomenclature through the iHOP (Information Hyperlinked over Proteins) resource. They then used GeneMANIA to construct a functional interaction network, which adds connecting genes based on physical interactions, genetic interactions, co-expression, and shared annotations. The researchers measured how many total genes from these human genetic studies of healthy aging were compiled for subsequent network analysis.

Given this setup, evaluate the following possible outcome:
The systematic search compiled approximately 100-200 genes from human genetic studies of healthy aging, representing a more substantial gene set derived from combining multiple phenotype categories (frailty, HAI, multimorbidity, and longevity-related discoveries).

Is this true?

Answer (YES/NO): NO